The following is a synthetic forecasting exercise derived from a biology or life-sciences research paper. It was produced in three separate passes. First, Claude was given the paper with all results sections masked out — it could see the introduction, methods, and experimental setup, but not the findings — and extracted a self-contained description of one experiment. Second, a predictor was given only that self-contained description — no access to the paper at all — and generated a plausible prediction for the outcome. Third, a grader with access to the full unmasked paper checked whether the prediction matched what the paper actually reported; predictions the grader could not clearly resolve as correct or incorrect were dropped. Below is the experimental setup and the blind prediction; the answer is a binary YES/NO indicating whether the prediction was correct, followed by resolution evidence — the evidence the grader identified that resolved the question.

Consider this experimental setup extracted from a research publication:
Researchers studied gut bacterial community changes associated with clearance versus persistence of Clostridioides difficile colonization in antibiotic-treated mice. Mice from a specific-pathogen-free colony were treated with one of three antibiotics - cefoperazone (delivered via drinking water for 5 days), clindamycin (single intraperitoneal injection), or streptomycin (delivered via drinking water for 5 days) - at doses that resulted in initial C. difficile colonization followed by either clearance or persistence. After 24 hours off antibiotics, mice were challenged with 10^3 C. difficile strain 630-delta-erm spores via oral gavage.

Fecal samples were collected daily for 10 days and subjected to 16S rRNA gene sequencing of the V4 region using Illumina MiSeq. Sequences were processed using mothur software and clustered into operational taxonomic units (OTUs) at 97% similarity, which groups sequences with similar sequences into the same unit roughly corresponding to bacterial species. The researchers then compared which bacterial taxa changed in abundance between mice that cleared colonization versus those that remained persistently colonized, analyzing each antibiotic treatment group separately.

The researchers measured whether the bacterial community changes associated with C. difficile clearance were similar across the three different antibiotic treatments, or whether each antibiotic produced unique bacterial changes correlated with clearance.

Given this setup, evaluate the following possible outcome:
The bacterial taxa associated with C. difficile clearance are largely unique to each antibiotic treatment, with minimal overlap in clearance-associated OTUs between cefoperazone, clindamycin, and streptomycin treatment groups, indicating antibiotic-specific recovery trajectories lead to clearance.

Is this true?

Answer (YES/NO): YES